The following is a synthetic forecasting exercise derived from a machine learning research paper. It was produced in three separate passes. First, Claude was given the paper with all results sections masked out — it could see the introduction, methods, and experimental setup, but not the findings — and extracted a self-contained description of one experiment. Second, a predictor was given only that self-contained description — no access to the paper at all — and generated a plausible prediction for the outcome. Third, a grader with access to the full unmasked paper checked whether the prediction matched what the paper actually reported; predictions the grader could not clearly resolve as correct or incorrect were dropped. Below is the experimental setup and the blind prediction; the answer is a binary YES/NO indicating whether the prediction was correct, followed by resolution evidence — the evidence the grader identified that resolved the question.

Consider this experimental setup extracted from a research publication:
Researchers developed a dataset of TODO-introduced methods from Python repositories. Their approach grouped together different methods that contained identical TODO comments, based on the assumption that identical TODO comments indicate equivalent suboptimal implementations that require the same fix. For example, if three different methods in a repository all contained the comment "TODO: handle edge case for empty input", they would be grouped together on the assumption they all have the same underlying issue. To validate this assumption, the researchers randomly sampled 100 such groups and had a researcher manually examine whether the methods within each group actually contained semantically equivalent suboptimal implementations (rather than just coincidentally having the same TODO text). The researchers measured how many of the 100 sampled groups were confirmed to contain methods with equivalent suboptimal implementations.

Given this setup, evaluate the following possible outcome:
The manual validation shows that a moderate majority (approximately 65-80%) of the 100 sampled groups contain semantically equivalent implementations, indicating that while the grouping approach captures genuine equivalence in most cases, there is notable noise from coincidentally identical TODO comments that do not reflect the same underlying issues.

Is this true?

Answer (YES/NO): NO